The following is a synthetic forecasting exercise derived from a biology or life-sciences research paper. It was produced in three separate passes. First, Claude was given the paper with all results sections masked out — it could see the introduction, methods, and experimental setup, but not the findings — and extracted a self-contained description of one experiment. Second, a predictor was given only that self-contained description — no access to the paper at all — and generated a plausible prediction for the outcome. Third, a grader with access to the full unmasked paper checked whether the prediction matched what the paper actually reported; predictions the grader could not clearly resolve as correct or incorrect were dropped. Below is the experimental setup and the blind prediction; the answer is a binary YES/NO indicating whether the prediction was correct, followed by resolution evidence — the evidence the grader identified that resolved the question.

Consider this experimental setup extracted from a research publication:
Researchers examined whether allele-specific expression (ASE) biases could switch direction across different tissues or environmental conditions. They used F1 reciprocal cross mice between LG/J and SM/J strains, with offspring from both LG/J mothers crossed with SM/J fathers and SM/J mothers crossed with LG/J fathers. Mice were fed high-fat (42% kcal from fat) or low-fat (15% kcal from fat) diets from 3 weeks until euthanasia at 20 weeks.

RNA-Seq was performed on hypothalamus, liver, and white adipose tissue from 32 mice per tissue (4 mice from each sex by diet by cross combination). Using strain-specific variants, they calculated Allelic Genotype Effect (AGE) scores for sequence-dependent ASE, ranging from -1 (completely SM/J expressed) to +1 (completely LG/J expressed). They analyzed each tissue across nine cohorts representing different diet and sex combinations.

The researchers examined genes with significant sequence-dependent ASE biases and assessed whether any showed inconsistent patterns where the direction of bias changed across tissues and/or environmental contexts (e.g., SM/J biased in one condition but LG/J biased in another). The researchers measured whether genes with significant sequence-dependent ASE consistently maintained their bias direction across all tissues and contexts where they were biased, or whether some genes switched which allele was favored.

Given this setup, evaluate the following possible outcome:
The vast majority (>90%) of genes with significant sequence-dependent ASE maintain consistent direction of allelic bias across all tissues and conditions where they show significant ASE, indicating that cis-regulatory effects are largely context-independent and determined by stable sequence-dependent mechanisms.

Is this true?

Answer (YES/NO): YES